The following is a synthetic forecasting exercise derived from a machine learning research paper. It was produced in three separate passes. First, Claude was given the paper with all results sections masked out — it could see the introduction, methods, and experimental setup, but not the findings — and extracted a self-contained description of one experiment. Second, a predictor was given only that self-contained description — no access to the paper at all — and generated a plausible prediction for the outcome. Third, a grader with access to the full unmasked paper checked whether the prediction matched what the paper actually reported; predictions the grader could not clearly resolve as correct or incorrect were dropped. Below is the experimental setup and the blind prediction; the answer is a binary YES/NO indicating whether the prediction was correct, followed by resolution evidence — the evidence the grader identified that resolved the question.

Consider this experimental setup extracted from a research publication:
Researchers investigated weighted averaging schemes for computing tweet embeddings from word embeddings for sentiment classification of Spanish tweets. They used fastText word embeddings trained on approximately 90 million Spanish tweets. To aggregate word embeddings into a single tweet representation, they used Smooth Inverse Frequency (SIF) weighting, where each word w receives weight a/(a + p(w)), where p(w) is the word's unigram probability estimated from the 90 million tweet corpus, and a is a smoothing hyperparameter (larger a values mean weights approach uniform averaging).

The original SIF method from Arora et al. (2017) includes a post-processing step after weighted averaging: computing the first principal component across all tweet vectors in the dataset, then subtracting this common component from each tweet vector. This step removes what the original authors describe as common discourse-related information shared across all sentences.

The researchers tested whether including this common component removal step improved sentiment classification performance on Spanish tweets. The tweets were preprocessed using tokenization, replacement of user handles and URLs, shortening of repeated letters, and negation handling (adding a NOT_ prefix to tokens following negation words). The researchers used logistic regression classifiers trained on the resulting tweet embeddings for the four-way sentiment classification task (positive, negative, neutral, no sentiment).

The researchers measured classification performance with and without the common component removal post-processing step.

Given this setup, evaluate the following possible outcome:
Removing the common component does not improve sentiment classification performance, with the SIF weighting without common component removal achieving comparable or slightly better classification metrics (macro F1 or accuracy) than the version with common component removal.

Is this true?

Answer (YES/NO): YES